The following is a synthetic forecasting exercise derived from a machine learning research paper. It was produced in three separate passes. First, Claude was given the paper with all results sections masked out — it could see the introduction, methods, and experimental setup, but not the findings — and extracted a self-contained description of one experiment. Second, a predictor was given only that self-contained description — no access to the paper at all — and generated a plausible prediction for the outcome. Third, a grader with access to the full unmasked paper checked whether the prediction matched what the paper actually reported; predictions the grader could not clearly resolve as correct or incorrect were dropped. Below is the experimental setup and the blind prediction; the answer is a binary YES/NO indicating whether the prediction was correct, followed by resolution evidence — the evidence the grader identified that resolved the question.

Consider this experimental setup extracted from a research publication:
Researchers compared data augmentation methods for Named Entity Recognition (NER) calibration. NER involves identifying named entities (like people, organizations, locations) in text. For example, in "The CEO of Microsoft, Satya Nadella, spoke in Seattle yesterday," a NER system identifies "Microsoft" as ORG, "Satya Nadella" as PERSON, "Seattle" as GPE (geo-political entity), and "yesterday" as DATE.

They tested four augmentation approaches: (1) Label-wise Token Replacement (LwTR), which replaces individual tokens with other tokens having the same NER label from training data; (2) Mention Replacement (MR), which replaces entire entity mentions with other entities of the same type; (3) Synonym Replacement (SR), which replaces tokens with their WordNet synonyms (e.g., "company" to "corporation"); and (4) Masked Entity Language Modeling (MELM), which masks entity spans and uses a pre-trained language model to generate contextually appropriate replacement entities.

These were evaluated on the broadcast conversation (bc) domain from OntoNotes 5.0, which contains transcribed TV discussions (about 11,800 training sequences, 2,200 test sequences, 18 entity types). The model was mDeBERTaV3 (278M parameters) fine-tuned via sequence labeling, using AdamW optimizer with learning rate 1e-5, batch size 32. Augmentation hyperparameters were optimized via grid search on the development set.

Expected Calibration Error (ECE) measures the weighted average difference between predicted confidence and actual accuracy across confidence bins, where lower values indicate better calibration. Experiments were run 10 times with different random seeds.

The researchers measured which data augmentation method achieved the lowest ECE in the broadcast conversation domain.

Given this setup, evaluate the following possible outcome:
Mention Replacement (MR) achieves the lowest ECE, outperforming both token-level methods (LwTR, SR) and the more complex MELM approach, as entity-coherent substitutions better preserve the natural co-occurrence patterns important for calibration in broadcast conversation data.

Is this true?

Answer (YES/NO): NO